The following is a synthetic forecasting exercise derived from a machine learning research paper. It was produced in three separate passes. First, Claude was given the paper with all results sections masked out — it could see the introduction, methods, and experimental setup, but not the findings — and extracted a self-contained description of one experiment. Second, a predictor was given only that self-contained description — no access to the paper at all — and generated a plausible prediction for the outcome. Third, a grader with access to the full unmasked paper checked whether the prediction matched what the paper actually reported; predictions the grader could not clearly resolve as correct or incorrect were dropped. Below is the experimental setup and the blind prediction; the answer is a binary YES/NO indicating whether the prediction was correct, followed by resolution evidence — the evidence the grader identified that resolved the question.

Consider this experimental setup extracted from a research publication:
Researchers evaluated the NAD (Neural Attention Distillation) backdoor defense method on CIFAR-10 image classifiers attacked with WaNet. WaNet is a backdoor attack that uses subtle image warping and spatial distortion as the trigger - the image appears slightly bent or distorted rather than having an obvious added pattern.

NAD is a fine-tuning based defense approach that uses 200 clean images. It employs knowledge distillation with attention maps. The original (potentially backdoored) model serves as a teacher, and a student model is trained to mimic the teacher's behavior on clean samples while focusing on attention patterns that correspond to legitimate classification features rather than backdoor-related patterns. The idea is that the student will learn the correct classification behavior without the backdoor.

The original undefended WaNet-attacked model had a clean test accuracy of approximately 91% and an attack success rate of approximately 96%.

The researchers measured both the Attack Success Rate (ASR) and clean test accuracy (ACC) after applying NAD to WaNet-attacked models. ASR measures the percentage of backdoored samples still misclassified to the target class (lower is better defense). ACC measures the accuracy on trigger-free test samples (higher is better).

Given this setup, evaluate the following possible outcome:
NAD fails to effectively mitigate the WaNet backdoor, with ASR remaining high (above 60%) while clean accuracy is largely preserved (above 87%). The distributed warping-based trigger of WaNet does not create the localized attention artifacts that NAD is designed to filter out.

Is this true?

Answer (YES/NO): NO